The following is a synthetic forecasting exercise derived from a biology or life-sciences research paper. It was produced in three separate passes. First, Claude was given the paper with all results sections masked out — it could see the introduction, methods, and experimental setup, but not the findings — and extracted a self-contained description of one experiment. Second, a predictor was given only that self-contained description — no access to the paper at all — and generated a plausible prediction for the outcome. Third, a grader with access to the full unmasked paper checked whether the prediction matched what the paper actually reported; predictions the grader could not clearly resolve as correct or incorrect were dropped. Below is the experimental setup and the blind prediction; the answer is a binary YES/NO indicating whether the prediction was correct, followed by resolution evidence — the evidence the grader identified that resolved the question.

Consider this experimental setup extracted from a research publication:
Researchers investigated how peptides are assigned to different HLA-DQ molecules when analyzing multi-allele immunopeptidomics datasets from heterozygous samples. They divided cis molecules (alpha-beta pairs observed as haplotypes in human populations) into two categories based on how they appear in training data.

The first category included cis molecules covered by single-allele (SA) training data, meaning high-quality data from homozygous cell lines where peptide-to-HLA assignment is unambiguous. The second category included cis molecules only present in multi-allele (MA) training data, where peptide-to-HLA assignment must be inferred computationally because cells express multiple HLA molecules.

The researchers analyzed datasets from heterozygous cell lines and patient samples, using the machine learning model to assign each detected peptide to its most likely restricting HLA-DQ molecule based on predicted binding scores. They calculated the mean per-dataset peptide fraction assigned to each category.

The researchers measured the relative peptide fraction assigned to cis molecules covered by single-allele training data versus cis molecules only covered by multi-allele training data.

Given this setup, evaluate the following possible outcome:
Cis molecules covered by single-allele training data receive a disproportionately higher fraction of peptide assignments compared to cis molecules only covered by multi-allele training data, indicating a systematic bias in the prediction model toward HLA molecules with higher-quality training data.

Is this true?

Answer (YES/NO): NO